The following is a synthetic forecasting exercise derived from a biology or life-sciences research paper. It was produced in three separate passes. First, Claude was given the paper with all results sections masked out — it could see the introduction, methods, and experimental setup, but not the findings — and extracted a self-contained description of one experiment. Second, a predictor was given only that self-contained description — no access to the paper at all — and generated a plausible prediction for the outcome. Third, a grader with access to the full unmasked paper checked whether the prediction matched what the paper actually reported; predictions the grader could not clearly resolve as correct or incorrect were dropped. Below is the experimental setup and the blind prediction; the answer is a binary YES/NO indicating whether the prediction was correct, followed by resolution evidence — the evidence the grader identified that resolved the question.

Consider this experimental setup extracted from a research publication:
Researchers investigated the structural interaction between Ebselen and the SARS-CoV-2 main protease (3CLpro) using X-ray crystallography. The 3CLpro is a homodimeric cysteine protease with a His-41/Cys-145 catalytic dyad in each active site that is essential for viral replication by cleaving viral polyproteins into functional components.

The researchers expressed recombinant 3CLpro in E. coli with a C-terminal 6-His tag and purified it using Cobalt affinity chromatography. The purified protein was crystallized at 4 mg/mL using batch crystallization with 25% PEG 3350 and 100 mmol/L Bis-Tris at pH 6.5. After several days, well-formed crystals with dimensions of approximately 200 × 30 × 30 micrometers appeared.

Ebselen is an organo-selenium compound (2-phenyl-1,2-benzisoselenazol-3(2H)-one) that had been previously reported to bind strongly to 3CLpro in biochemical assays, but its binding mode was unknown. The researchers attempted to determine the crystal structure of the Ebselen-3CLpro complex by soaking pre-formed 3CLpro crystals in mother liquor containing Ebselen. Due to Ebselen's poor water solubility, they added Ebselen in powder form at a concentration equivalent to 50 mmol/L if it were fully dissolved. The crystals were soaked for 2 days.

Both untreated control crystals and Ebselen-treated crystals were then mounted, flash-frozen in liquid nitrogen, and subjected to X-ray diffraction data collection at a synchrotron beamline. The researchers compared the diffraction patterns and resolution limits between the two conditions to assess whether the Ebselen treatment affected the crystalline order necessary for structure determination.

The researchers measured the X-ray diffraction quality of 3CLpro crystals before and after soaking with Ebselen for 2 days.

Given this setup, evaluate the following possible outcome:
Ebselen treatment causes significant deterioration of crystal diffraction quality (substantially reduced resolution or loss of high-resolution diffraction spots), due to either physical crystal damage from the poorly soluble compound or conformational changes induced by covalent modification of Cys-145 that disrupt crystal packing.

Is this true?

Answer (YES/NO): YES